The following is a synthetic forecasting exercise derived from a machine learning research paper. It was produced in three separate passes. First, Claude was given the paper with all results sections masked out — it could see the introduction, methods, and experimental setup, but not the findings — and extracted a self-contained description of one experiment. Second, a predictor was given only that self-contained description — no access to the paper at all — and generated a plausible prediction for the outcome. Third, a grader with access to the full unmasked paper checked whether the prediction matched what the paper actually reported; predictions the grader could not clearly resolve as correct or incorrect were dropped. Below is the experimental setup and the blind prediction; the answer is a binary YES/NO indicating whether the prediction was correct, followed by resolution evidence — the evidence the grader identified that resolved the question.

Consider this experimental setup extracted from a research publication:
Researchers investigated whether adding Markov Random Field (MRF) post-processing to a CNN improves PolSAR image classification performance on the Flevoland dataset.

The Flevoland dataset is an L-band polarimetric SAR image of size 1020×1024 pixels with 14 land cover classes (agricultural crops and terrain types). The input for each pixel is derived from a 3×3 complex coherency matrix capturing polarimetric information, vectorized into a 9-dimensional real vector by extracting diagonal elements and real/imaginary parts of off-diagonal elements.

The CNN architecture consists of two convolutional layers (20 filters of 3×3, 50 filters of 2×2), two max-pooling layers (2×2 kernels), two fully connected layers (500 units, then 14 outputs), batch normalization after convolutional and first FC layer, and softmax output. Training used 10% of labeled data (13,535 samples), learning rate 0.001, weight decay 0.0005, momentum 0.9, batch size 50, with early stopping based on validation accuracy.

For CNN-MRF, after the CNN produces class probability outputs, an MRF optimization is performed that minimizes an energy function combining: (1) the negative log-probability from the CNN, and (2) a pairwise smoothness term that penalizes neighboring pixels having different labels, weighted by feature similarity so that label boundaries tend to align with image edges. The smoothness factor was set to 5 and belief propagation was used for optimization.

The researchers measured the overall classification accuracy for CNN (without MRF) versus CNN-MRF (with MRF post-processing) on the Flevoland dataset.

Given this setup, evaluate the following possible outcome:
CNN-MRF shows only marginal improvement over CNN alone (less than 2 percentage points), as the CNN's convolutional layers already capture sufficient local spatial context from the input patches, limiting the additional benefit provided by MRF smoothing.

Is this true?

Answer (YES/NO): NO